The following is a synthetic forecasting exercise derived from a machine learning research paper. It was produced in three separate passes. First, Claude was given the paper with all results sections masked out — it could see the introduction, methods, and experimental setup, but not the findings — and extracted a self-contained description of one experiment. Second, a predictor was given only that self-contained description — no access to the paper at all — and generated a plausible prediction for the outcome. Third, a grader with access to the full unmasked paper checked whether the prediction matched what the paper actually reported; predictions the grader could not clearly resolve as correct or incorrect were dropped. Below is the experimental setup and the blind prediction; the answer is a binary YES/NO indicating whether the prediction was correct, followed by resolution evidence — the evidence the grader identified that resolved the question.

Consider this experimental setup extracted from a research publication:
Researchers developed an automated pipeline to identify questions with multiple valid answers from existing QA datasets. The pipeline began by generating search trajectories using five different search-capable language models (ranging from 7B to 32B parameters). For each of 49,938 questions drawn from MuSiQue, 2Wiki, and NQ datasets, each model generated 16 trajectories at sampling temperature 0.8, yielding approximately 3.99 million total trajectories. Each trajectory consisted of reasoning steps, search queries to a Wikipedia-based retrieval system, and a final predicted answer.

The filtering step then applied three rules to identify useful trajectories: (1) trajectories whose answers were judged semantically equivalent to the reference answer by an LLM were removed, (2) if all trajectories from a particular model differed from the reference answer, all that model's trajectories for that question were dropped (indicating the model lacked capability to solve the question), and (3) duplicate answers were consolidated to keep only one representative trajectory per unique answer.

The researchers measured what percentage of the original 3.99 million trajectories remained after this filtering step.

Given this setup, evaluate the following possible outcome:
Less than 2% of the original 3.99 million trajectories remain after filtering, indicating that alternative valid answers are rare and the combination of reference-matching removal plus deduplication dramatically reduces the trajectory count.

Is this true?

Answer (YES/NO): NO